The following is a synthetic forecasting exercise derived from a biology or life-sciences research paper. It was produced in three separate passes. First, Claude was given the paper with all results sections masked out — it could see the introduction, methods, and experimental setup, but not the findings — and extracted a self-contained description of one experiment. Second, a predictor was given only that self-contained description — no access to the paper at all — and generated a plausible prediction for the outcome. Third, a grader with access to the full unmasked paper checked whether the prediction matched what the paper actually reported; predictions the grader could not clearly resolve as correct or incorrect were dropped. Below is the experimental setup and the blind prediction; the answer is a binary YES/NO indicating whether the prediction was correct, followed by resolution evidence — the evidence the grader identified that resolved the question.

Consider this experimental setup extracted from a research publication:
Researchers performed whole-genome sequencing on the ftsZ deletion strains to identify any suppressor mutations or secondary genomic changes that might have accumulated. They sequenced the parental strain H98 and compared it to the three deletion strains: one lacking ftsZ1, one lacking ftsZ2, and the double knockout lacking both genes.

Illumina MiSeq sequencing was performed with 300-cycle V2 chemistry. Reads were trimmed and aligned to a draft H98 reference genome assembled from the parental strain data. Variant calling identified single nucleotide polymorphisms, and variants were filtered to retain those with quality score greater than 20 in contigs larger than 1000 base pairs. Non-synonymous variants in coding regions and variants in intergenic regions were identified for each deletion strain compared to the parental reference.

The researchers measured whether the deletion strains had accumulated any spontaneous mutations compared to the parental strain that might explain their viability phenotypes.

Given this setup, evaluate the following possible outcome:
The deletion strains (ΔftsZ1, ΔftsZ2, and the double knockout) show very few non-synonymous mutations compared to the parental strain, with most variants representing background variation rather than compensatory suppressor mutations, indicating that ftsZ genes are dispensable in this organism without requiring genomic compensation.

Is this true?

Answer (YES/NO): YES